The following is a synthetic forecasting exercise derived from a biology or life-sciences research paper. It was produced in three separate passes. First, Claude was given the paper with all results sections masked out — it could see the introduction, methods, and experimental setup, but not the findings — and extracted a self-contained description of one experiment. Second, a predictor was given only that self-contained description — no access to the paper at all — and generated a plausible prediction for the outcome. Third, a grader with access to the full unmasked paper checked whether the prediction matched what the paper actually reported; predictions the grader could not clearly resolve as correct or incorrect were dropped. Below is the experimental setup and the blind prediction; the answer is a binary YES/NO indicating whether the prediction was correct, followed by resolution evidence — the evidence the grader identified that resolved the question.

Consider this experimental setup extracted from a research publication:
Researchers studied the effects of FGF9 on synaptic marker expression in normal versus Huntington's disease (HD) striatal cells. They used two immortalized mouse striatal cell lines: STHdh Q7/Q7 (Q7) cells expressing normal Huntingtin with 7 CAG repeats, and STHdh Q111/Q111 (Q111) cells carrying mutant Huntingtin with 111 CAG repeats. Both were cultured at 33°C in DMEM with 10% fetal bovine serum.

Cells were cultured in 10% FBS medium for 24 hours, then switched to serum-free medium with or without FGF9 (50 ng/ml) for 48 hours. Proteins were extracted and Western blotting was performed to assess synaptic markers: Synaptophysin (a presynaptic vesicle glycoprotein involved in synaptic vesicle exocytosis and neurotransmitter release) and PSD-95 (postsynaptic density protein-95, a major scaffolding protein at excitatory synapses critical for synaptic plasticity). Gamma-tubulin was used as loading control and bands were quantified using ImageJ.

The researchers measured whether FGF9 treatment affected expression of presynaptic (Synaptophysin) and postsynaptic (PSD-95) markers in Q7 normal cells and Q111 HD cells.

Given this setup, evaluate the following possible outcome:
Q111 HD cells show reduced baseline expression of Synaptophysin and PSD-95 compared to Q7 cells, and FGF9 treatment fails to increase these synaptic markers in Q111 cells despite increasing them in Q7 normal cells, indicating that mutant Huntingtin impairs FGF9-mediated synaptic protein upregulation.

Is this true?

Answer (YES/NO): NO